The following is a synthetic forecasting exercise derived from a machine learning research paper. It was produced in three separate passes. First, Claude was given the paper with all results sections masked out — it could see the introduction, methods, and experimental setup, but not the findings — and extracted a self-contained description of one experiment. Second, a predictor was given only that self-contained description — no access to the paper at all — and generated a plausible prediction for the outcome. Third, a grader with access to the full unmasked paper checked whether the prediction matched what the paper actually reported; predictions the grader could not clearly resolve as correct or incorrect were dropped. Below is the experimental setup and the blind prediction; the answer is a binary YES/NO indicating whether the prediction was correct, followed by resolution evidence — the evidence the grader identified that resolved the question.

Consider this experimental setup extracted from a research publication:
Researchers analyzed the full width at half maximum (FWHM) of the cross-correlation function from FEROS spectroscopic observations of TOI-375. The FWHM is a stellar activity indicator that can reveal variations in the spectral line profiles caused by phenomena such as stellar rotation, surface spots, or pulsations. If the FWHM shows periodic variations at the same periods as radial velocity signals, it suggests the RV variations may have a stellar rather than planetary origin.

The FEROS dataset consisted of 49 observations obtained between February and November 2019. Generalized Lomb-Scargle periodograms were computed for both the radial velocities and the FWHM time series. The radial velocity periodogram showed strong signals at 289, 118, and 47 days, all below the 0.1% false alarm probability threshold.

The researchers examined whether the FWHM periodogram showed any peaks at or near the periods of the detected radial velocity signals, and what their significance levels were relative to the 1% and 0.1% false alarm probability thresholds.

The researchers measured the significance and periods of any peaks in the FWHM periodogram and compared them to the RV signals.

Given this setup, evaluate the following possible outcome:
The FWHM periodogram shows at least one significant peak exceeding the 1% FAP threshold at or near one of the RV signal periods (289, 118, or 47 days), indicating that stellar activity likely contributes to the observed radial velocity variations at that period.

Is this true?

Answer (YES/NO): NO